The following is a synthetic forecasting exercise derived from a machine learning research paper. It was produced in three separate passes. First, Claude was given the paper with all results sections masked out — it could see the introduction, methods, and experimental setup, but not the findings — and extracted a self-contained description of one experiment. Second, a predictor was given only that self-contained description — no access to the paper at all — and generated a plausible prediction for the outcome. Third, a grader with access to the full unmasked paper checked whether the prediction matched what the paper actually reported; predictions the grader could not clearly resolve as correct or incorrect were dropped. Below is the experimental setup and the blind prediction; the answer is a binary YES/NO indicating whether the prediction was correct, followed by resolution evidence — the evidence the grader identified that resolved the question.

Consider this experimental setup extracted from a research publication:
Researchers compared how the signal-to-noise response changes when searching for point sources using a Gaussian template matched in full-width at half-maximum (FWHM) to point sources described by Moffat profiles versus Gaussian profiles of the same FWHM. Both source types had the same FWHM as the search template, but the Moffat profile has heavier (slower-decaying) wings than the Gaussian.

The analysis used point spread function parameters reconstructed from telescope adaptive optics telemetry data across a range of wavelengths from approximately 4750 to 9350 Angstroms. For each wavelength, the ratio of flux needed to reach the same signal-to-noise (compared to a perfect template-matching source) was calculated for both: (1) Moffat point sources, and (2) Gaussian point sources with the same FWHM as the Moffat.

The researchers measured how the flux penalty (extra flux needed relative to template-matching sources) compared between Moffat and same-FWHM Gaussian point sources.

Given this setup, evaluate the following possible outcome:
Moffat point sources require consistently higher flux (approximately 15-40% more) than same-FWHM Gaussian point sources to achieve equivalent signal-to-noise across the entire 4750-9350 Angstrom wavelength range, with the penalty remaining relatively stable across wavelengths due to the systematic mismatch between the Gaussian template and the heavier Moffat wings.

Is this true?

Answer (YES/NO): NO